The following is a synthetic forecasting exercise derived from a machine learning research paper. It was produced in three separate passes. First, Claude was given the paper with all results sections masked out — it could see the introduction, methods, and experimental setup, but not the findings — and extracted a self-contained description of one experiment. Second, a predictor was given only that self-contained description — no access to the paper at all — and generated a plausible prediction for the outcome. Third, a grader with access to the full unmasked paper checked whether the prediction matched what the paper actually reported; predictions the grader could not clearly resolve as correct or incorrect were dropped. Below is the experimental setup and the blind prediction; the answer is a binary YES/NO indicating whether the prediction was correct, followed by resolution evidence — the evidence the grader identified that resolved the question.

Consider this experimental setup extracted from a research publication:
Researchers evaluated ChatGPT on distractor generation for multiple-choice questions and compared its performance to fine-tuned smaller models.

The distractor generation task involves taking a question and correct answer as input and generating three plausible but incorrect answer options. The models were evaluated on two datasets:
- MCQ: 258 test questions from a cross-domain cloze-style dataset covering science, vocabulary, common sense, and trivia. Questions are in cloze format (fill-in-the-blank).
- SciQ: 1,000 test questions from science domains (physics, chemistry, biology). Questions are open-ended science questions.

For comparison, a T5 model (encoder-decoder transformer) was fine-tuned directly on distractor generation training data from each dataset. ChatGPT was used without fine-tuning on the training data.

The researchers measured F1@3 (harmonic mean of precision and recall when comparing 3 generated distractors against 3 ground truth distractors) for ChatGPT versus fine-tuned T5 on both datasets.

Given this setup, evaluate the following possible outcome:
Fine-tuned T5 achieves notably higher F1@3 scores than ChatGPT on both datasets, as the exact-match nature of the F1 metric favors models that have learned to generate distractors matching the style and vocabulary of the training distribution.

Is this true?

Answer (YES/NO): NO